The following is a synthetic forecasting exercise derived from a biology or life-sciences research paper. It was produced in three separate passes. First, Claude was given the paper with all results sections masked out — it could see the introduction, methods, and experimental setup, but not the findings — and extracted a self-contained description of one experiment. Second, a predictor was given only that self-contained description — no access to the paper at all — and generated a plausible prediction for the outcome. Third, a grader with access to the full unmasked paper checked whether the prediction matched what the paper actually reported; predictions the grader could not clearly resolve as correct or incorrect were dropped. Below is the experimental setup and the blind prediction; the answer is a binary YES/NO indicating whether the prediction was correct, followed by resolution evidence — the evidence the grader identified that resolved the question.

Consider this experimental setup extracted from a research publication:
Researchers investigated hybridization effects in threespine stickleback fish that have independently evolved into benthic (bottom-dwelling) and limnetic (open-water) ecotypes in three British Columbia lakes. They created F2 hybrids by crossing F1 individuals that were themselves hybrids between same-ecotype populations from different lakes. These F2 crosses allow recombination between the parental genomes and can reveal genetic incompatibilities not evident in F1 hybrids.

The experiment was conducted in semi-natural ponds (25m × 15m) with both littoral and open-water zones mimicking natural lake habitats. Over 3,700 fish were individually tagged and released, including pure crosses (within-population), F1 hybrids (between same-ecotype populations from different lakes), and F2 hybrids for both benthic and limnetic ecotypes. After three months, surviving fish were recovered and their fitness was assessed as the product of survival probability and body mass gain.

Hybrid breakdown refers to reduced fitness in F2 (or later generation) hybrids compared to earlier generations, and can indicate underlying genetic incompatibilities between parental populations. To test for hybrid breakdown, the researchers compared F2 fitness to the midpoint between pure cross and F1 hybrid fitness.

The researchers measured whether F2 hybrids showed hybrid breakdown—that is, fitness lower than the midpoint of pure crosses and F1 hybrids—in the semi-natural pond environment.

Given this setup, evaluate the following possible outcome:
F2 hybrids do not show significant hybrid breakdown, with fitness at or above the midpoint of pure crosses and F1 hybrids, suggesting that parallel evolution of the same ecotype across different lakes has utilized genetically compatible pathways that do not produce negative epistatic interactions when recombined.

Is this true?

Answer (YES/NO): NO